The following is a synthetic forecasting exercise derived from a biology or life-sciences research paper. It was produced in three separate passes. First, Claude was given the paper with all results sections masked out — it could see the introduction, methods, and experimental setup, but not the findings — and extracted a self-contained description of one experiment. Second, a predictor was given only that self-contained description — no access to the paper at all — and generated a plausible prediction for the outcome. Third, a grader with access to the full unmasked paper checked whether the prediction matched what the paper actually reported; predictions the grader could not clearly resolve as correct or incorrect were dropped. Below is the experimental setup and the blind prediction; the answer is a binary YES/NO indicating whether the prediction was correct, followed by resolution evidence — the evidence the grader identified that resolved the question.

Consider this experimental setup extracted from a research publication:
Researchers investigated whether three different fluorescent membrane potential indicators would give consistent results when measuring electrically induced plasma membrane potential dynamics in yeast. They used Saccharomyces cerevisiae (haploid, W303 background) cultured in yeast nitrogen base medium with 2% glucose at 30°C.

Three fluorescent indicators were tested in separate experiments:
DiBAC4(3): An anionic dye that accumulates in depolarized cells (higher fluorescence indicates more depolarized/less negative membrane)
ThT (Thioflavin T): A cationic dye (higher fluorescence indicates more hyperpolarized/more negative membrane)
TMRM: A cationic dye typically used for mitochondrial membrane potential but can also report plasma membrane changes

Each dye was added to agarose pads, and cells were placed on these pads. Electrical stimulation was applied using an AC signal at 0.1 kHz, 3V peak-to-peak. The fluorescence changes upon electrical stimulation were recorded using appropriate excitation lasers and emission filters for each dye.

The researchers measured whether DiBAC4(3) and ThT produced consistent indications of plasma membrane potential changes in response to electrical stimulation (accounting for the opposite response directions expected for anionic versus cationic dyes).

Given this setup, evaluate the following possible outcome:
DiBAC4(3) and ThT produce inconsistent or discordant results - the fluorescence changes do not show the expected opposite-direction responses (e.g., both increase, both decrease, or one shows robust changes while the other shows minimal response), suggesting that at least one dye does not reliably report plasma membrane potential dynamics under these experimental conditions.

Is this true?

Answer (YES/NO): NO